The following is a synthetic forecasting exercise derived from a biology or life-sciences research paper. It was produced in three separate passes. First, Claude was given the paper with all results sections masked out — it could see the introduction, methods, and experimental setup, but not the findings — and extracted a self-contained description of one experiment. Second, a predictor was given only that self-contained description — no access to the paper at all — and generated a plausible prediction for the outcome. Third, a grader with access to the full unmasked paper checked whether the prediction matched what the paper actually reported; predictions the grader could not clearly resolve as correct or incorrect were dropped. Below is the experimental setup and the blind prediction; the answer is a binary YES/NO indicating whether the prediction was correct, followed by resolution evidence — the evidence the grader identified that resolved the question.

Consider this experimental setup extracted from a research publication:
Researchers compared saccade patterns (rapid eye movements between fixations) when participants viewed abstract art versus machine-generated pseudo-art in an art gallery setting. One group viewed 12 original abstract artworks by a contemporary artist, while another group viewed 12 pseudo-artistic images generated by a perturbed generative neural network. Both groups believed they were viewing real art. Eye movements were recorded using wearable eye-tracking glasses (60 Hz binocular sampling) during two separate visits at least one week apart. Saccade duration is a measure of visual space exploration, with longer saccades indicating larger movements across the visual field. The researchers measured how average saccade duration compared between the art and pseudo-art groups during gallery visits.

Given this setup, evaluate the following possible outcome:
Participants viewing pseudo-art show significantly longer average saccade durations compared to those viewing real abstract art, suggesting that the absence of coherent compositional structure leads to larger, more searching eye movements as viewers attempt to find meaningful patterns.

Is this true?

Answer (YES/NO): NO